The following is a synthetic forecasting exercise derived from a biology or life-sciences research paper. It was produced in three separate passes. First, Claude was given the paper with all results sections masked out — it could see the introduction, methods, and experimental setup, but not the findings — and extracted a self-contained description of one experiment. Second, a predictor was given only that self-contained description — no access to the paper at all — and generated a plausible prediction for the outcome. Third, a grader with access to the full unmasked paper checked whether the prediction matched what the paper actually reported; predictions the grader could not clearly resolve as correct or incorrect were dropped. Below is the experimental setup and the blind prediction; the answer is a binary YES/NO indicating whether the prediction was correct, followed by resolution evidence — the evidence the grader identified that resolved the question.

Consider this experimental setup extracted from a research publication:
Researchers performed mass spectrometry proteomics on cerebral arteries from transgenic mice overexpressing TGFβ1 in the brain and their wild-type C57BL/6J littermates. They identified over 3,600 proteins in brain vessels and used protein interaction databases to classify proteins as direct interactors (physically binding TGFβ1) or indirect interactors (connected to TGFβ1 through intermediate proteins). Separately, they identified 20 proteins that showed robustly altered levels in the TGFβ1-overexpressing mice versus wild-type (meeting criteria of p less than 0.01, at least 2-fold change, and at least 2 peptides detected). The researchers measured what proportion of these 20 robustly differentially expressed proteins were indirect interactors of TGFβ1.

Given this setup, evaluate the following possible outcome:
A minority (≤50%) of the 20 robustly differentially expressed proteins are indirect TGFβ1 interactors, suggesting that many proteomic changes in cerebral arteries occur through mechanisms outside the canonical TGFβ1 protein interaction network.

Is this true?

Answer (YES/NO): NO